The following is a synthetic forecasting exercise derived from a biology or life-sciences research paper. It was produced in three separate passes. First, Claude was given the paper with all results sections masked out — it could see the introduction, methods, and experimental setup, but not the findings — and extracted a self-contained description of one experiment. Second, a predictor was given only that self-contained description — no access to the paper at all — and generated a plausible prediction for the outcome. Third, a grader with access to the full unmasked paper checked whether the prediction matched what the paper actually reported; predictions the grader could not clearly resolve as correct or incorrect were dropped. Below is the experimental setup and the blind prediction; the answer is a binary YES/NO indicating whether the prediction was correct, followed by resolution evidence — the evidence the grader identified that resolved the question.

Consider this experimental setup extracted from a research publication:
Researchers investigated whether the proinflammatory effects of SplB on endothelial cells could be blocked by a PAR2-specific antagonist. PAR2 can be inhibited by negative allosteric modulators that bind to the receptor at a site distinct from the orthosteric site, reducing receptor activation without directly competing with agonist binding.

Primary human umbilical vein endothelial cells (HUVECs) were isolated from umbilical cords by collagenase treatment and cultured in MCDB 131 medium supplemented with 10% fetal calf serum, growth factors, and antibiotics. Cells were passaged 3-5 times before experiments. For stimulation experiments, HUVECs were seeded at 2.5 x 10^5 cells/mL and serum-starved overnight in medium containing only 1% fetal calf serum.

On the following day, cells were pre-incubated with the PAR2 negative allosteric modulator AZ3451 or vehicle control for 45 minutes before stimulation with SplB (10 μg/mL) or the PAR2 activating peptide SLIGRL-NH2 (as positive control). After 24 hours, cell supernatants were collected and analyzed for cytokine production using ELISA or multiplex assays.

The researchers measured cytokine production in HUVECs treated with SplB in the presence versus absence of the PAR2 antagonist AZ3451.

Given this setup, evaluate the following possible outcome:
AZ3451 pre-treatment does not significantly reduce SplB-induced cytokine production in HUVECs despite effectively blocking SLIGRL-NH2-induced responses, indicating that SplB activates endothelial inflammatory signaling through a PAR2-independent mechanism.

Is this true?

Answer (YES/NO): NO